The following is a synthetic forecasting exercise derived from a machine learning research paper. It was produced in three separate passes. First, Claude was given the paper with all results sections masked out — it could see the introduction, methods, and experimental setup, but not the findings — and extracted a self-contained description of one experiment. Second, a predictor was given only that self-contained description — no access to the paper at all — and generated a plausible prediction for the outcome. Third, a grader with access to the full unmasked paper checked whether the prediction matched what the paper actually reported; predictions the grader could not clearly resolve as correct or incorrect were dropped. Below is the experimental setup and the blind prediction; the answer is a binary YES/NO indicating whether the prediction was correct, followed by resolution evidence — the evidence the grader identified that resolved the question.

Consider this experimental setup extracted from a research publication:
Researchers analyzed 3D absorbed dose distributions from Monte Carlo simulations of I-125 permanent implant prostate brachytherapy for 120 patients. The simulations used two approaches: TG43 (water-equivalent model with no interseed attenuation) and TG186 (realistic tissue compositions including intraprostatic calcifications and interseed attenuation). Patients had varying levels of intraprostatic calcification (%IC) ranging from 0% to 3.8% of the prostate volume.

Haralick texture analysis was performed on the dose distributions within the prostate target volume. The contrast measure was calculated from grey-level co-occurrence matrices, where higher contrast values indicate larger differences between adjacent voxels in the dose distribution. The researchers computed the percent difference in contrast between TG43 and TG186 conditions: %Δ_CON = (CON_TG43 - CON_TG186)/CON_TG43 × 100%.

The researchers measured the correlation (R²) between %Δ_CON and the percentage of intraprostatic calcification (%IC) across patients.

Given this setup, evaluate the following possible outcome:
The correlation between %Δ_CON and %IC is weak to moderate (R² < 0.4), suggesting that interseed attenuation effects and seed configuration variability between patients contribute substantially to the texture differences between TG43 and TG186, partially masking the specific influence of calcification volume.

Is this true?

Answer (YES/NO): NO